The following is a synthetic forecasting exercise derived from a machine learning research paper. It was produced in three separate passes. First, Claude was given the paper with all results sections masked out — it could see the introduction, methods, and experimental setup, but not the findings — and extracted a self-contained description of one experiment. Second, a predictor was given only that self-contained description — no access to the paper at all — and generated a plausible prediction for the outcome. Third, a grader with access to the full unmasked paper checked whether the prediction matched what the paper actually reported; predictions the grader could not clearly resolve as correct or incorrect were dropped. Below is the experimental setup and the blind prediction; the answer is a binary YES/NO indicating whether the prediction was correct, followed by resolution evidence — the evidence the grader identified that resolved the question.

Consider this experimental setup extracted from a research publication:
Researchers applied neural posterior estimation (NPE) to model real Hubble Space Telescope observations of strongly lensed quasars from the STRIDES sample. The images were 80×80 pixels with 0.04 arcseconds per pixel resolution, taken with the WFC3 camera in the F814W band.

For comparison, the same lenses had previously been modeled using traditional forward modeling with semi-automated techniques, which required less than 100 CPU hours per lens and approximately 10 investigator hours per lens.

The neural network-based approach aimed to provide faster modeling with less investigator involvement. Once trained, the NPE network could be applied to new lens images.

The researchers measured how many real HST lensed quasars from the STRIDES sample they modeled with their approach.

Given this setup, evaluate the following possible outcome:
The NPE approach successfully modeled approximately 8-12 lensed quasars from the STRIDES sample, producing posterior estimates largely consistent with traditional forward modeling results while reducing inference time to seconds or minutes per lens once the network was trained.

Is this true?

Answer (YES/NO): NO